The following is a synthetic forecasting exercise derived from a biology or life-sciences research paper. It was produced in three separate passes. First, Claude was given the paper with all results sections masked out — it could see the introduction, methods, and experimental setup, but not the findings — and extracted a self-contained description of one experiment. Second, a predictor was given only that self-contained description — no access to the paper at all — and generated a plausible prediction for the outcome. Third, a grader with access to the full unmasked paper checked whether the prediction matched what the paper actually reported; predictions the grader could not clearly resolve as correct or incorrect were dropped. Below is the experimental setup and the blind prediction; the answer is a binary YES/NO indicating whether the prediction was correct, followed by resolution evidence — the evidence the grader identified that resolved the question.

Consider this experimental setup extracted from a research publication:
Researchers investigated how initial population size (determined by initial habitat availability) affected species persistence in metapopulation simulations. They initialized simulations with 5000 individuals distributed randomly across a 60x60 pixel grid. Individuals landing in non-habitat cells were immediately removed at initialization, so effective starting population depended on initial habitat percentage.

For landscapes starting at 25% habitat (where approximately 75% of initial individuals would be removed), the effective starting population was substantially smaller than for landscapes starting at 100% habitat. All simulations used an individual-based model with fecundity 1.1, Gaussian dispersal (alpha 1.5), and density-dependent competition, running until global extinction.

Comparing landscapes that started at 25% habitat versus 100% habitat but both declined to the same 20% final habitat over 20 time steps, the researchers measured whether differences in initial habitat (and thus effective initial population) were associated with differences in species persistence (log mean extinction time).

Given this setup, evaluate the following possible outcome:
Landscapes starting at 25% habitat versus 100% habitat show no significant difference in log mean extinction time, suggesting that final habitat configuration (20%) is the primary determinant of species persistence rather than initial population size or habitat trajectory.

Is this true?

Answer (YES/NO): NO